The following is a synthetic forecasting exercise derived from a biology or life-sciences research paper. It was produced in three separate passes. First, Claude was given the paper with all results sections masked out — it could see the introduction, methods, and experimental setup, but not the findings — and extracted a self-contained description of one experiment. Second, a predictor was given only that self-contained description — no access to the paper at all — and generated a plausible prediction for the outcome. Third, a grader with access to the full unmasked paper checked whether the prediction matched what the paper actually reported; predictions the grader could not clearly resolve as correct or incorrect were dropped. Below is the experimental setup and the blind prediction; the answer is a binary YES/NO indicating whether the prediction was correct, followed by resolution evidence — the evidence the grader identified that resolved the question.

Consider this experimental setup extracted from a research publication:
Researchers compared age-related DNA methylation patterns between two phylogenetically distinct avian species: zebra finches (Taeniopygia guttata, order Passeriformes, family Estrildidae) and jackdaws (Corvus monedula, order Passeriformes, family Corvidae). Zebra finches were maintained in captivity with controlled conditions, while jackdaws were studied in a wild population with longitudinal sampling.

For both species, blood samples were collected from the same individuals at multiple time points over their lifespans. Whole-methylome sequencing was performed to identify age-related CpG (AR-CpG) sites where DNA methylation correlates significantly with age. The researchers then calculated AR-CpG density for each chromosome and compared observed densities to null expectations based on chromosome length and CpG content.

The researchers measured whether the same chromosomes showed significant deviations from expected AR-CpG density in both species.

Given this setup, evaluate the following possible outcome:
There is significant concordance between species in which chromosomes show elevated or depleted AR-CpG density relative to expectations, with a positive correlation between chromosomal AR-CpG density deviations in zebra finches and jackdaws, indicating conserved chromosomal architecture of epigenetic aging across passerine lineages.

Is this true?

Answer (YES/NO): NO